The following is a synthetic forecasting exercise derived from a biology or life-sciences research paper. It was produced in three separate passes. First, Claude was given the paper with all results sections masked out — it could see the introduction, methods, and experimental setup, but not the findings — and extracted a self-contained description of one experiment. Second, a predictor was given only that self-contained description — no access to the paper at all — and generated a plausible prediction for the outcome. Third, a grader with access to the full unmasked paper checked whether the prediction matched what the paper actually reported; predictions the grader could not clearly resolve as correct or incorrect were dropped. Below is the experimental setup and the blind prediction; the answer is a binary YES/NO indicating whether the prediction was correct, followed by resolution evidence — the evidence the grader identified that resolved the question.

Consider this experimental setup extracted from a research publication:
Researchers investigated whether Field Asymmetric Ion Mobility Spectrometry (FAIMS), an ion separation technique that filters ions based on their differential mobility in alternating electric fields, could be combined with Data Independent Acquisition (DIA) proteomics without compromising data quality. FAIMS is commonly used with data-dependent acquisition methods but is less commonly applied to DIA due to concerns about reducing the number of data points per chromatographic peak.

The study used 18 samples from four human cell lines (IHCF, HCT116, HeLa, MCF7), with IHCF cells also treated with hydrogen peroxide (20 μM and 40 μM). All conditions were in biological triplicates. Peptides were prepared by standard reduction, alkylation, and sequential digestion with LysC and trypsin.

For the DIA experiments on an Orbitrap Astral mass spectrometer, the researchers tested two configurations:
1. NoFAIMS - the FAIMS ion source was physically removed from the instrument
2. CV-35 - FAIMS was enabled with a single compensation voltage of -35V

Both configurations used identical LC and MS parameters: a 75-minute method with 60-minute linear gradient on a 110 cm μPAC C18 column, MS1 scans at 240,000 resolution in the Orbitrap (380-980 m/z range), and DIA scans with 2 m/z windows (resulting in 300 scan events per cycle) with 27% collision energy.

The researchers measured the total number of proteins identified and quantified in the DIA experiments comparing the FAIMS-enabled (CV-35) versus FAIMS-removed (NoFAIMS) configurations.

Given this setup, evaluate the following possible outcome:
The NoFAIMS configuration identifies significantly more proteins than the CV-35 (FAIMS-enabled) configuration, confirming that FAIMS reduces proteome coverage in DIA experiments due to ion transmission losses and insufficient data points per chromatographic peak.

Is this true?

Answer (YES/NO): NO